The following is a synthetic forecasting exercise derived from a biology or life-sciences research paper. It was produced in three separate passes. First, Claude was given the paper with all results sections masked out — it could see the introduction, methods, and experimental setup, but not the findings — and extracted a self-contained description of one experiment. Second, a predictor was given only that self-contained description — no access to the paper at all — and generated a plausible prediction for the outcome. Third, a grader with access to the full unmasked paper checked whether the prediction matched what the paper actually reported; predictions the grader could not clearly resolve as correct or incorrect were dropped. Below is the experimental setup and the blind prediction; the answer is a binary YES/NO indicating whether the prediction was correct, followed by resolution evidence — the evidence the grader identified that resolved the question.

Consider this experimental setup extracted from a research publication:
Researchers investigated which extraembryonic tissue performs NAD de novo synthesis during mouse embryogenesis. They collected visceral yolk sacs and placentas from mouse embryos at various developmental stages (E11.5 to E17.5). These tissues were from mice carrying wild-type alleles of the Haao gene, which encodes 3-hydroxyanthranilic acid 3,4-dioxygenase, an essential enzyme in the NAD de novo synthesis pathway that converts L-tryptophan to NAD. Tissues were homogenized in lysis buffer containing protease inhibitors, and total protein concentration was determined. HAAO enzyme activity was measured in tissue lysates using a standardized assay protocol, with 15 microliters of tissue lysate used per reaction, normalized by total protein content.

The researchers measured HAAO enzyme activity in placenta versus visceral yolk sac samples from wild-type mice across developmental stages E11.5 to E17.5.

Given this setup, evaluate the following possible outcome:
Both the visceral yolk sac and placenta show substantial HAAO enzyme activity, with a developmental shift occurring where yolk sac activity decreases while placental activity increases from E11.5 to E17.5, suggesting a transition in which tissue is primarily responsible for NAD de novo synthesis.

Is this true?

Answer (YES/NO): NO